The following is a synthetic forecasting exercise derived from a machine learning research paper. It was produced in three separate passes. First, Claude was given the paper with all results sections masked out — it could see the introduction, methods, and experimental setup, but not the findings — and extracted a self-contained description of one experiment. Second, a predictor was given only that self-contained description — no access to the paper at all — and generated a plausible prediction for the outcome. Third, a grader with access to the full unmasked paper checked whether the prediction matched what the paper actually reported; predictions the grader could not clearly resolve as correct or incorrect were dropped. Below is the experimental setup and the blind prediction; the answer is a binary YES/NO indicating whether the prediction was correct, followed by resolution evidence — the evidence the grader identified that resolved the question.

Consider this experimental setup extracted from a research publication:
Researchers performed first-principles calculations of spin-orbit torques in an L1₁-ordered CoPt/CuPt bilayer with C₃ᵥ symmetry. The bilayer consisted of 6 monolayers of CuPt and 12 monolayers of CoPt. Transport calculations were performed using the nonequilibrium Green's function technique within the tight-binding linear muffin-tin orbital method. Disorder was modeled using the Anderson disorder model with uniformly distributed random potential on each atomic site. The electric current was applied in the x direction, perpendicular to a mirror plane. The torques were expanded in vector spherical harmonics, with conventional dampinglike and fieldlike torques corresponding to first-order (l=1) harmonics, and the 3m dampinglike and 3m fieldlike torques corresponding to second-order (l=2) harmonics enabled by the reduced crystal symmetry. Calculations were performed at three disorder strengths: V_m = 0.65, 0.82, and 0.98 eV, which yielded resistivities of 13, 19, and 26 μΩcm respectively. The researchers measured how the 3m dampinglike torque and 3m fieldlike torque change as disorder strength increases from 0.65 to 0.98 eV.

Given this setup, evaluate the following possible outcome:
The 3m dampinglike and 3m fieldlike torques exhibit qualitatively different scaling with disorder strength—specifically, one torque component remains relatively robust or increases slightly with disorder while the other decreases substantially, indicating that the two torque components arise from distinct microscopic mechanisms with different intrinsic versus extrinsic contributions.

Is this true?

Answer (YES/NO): YES